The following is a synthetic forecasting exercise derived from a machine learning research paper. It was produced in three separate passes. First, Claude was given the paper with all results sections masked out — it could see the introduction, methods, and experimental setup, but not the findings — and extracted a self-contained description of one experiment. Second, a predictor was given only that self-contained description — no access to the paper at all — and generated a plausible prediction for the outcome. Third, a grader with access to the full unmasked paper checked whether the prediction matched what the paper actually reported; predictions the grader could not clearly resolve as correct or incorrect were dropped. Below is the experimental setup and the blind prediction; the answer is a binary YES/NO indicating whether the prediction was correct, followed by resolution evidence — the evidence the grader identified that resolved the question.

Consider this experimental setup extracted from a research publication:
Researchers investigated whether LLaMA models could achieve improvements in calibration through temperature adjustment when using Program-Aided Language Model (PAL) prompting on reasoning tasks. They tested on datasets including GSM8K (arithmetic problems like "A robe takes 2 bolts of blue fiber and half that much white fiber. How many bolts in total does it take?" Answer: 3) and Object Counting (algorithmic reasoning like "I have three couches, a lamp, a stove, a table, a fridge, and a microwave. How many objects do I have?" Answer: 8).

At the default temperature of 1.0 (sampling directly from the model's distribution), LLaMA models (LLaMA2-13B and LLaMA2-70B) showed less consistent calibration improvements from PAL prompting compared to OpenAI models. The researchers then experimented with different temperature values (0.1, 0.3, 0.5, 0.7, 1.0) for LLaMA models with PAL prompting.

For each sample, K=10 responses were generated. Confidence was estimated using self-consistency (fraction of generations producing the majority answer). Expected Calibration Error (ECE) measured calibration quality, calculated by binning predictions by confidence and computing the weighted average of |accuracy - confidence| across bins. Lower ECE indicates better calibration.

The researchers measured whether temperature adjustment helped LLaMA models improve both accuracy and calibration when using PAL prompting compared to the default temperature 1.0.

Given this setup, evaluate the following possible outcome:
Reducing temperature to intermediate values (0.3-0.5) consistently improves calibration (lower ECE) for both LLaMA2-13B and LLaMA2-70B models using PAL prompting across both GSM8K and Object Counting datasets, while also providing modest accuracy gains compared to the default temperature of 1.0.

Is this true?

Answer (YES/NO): NO